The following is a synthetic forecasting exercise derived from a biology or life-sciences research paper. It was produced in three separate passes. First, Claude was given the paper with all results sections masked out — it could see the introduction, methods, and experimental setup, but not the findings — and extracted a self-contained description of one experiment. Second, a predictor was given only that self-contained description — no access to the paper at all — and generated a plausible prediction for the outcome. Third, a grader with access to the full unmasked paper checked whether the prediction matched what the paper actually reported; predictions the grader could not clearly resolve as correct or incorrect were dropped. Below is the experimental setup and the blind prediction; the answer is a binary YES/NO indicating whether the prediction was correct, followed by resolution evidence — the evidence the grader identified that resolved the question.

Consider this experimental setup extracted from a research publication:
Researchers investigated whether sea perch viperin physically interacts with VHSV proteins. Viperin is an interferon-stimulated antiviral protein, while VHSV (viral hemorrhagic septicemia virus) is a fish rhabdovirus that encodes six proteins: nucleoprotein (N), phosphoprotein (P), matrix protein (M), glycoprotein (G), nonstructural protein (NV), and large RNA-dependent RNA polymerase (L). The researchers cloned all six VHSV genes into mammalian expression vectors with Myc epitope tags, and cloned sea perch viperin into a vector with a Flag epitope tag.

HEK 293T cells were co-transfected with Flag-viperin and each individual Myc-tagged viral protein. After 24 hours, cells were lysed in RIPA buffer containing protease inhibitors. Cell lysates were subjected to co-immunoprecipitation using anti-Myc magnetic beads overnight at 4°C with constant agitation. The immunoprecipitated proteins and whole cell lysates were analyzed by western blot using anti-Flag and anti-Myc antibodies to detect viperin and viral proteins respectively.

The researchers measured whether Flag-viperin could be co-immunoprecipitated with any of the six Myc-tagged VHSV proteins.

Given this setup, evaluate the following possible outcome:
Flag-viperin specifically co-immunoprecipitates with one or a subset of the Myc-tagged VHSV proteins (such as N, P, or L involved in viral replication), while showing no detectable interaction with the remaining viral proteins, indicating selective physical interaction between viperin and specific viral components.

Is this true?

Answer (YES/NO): YES